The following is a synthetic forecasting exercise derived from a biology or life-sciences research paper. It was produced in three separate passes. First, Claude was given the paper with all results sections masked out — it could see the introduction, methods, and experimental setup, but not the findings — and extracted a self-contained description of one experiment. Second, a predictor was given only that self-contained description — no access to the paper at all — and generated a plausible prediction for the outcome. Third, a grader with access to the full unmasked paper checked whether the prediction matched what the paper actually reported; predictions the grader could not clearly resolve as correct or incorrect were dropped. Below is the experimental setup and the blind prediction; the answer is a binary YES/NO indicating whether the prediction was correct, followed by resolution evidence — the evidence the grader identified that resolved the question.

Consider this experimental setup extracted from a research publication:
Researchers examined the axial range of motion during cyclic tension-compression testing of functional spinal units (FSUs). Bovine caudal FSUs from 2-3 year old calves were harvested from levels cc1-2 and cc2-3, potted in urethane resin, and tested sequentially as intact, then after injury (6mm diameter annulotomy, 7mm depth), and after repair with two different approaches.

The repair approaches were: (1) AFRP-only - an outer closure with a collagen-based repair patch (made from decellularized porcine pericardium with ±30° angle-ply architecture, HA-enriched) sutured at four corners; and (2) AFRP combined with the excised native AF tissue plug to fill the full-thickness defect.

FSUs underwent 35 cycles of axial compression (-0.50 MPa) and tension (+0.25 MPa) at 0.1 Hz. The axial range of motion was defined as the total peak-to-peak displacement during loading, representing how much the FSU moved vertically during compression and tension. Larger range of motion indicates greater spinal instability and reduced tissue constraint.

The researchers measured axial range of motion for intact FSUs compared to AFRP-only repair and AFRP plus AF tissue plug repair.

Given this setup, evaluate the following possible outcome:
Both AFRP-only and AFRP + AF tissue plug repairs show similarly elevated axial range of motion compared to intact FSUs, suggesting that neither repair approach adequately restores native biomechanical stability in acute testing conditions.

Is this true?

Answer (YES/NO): NO